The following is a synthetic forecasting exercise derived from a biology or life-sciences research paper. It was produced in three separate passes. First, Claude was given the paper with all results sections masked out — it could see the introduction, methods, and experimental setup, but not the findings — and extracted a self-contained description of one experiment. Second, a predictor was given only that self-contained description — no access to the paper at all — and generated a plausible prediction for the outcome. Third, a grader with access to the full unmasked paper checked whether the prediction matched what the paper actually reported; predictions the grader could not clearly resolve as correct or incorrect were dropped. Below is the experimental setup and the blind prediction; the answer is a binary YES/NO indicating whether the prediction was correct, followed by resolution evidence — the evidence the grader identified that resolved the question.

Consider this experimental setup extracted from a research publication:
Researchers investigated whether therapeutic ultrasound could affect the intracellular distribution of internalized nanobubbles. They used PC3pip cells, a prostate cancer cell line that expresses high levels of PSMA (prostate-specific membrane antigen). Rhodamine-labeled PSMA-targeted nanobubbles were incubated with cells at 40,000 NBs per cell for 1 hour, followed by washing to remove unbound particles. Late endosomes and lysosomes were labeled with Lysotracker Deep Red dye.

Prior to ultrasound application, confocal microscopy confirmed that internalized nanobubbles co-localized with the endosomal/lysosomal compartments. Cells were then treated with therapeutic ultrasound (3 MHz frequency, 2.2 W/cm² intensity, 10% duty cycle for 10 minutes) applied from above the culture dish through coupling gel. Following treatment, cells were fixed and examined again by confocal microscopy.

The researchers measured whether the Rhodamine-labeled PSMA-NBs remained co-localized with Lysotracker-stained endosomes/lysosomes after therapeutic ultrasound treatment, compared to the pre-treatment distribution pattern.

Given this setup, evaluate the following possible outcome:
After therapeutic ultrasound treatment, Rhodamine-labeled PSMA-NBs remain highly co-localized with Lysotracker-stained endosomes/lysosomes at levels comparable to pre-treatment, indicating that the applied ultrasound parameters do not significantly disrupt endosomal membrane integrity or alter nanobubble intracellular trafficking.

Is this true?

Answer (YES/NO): NO